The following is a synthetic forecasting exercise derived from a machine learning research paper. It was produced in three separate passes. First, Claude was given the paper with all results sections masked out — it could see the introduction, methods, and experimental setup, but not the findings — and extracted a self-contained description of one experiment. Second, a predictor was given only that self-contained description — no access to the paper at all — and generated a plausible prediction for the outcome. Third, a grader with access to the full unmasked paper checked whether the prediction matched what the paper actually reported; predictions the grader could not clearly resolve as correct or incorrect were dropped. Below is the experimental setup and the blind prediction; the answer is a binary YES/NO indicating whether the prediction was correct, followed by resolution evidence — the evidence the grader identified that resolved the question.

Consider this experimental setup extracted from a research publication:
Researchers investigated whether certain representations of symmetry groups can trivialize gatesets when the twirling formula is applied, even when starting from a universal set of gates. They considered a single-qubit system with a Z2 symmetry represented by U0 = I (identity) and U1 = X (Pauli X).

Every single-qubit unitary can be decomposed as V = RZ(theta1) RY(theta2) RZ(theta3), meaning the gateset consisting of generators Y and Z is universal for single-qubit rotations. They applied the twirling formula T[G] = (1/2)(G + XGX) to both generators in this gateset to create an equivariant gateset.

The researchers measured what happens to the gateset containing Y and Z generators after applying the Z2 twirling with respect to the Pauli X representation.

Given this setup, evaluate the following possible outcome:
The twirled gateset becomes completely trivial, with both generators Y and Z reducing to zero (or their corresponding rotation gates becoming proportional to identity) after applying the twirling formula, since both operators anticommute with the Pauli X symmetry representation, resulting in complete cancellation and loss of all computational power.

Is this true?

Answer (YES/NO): YES